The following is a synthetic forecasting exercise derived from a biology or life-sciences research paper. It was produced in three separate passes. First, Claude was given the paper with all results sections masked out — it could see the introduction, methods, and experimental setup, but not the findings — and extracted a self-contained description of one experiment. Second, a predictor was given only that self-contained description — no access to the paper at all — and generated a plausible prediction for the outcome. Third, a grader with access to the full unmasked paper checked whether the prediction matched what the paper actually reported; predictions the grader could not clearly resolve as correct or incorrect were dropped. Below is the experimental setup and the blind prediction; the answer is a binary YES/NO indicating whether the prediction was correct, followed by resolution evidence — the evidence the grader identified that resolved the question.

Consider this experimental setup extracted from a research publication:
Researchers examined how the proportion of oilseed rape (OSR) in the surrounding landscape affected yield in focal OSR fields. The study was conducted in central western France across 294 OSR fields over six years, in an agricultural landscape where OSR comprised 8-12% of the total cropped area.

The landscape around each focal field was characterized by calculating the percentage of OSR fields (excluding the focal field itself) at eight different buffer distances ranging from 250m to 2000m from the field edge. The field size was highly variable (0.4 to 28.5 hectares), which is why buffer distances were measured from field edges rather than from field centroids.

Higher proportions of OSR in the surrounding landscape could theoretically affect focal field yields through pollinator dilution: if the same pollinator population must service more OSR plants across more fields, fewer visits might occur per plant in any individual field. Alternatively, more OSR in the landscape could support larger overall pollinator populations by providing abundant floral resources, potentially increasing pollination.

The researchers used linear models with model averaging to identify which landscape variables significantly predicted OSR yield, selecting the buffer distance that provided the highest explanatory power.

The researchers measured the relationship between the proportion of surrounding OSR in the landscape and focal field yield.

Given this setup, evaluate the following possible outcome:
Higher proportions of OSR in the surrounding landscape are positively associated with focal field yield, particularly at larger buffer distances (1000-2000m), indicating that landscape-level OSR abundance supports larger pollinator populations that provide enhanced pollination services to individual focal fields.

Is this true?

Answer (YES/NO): NO